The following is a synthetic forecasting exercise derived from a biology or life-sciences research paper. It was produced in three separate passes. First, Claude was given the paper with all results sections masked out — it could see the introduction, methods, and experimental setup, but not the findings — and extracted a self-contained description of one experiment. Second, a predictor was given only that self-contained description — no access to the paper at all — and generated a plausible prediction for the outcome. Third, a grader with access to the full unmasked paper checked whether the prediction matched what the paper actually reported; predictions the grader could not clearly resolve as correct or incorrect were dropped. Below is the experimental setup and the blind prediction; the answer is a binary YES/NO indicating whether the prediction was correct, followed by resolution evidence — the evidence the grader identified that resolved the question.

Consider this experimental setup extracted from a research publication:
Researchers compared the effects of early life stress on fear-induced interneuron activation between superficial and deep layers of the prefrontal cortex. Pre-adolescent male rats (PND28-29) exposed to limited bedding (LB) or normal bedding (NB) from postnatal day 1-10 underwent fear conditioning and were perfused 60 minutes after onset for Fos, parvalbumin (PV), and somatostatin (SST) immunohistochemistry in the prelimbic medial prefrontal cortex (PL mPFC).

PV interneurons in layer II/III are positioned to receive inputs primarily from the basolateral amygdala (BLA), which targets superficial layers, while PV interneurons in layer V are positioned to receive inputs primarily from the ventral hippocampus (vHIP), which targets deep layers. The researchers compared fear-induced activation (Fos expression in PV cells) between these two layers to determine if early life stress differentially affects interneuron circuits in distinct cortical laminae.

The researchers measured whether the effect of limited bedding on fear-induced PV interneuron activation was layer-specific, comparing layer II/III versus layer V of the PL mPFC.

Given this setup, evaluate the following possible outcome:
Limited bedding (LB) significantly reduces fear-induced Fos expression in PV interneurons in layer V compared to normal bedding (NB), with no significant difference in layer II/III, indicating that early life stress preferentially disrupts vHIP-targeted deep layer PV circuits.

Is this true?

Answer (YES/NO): NO